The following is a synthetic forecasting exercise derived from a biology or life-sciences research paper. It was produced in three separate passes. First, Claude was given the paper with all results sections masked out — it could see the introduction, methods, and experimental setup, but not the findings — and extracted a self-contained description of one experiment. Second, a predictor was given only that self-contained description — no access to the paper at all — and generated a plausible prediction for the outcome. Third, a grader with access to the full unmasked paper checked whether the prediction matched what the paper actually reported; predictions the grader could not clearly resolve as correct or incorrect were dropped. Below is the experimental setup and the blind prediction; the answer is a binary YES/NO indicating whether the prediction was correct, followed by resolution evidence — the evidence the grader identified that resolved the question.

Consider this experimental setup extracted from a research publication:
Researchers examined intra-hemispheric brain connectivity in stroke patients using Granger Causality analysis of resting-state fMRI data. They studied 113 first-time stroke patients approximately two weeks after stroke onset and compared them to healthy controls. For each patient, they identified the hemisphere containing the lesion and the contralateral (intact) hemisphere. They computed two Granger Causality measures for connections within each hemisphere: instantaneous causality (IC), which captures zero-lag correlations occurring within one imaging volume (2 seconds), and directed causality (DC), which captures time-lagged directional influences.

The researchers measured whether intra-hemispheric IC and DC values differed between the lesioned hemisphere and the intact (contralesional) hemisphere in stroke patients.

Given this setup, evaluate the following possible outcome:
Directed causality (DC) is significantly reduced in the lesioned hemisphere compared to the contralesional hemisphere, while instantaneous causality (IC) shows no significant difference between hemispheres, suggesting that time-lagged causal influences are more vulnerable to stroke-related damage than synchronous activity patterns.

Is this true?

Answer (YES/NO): NO